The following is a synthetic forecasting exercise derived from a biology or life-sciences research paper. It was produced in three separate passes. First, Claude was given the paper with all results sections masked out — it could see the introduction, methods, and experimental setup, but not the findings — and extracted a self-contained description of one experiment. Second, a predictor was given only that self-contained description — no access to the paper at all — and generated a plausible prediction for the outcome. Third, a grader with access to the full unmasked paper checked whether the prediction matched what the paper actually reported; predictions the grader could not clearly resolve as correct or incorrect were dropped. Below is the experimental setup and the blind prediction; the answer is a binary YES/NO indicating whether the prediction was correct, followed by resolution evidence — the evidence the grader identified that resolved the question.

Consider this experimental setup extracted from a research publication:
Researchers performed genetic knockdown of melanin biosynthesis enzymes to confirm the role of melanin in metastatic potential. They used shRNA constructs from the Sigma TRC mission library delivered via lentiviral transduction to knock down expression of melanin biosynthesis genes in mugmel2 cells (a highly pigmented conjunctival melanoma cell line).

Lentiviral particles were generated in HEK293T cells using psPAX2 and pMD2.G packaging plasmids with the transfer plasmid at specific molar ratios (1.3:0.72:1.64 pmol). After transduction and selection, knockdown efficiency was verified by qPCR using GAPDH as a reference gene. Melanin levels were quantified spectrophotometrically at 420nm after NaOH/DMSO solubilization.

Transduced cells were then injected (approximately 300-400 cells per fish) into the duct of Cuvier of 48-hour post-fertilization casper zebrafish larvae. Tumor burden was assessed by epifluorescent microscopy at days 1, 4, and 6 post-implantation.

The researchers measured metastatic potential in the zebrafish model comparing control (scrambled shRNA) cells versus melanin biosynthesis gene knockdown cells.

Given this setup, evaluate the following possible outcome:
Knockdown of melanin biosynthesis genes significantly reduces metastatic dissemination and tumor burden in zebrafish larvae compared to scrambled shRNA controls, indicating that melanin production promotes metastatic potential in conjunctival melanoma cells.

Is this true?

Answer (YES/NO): YES